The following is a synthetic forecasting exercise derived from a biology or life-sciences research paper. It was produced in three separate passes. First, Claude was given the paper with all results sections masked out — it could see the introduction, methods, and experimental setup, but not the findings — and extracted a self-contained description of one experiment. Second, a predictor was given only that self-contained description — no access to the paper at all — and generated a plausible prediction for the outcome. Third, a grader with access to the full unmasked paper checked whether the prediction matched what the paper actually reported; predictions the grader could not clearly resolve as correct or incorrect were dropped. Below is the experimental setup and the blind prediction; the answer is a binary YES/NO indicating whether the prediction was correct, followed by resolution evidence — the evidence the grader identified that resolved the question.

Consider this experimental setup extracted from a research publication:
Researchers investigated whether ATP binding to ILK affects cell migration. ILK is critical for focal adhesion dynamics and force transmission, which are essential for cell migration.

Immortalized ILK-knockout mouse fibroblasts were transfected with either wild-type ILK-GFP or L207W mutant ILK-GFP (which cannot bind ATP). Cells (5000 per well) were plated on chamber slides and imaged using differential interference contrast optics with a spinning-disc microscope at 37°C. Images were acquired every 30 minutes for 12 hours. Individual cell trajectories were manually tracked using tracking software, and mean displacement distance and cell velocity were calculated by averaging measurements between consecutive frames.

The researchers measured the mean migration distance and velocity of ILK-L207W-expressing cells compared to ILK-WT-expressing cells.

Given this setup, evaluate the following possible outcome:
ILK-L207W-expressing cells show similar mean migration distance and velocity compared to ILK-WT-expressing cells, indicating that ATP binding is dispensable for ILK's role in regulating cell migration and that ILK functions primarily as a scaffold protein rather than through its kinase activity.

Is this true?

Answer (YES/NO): NO